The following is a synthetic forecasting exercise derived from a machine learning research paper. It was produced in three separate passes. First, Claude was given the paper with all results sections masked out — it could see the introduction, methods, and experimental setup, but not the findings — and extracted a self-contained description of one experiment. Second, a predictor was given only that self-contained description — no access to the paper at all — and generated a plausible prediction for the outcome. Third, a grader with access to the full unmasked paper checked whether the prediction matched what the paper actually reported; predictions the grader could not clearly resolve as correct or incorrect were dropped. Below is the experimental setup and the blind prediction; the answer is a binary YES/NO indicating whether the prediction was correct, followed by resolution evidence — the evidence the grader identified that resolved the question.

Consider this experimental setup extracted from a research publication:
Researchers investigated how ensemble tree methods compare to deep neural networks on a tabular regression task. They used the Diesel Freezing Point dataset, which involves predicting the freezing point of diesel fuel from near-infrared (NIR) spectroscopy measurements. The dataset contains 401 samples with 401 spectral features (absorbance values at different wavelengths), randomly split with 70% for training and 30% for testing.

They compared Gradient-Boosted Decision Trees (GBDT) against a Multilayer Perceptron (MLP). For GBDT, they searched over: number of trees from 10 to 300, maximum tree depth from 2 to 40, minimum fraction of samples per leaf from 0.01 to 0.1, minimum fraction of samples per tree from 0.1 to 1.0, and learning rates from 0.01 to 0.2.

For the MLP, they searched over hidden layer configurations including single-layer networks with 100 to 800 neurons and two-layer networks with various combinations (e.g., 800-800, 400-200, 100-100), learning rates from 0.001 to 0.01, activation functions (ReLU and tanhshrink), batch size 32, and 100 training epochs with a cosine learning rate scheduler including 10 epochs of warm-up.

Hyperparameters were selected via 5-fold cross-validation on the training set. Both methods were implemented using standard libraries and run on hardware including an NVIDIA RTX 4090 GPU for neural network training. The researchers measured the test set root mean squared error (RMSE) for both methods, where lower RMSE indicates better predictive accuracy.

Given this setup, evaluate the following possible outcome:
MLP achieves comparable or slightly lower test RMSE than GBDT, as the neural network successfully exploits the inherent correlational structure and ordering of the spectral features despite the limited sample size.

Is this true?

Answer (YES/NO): NO